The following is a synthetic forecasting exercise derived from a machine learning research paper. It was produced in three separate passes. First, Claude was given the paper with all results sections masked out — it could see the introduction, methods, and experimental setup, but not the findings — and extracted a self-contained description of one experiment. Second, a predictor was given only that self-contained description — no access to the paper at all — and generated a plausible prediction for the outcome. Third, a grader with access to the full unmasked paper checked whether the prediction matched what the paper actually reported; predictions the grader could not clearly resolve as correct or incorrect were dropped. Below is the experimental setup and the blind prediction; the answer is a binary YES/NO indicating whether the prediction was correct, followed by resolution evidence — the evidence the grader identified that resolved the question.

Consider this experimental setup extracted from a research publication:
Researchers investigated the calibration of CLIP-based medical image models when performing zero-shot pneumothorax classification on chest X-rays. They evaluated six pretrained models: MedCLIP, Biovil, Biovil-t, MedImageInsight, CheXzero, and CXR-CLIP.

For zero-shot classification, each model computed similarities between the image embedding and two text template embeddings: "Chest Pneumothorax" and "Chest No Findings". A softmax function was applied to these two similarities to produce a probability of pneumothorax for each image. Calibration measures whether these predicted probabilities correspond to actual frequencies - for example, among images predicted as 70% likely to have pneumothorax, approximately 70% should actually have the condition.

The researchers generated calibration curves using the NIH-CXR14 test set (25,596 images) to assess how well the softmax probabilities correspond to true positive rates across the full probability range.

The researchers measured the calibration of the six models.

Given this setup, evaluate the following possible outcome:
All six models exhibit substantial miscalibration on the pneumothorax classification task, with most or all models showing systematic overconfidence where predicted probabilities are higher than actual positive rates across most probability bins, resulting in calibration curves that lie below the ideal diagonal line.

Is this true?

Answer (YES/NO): YES